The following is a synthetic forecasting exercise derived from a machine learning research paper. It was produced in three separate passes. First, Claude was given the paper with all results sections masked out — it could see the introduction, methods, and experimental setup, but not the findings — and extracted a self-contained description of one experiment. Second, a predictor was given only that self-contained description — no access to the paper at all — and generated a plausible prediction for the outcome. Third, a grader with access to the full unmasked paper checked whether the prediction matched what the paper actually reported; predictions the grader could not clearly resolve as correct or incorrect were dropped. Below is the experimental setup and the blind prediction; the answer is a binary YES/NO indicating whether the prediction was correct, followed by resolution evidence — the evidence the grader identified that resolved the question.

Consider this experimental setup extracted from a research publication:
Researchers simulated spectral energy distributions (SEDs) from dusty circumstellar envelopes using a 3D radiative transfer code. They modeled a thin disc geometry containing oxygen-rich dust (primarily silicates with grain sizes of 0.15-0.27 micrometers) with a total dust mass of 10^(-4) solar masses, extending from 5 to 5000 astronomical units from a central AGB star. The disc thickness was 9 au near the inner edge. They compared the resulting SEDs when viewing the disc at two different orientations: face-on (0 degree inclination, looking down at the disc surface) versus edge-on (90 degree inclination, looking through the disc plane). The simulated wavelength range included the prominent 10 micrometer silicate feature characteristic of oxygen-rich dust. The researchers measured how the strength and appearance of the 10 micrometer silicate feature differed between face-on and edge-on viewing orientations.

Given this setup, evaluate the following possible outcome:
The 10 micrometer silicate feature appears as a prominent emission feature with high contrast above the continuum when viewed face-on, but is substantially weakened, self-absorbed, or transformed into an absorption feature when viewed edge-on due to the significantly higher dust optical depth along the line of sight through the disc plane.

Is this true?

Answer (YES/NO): NO